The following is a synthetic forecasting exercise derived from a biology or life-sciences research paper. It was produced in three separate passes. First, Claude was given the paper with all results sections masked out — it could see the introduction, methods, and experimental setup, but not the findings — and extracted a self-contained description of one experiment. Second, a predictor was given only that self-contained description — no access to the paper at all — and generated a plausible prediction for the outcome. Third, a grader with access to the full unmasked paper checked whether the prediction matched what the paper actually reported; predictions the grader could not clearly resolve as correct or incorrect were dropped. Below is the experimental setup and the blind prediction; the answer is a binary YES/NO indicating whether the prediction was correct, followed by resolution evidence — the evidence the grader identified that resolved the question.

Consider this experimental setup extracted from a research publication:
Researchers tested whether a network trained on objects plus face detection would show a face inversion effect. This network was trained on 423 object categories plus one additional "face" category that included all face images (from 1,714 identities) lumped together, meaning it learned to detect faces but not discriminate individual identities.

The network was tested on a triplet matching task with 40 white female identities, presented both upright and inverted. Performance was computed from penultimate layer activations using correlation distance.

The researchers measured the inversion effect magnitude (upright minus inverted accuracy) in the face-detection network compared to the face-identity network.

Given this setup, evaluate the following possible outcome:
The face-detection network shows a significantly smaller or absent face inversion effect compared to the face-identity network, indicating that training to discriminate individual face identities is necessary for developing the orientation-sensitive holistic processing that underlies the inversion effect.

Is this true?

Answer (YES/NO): YES